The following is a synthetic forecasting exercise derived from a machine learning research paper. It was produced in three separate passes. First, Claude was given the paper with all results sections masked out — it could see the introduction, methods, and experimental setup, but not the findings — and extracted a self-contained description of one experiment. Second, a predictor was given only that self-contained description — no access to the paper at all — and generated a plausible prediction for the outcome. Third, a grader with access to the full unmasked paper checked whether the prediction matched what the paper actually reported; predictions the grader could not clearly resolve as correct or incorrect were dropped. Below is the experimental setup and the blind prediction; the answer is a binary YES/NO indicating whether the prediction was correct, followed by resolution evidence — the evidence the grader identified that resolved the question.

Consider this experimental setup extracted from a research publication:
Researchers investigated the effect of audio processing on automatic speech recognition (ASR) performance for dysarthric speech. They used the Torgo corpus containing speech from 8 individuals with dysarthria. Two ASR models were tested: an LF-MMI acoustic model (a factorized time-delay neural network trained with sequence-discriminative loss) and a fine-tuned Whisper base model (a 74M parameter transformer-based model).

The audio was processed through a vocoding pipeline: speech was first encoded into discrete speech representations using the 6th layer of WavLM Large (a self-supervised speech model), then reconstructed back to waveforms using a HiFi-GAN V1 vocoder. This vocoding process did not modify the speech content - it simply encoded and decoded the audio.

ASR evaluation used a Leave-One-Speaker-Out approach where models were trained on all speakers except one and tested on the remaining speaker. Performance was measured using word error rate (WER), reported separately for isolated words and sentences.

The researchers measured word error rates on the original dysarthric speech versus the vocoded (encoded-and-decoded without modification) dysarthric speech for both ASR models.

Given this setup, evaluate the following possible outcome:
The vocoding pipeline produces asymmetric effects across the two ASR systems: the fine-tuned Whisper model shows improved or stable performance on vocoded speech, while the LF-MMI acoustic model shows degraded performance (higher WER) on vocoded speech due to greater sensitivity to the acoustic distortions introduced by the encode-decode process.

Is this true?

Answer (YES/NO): NO